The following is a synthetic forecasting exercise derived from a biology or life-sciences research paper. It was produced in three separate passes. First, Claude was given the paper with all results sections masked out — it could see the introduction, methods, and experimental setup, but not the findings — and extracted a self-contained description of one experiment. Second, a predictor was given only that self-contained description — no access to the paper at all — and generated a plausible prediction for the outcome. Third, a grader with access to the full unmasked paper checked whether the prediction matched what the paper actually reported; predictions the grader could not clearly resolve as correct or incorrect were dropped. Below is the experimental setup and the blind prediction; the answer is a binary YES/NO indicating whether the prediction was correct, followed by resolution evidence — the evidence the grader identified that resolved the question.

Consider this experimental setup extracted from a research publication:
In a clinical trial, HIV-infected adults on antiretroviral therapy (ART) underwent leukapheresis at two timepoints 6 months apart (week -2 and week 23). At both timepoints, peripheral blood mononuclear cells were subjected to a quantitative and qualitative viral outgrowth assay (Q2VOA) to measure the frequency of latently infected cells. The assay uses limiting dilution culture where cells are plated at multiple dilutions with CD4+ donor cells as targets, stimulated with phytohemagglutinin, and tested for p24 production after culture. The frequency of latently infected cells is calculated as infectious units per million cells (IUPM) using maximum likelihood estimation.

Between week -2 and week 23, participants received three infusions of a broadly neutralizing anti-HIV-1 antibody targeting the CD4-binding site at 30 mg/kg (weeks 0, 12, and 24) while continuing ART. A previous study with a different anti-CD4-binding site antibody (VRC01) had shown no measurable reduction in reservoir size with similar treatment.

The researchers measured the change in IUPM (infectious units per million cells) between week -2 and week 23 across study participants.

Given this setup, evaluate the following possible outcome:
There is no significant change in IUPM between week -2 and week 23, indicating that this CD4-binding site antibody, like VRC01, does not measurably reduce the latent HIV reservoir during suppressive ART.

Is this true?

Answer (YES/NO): YES